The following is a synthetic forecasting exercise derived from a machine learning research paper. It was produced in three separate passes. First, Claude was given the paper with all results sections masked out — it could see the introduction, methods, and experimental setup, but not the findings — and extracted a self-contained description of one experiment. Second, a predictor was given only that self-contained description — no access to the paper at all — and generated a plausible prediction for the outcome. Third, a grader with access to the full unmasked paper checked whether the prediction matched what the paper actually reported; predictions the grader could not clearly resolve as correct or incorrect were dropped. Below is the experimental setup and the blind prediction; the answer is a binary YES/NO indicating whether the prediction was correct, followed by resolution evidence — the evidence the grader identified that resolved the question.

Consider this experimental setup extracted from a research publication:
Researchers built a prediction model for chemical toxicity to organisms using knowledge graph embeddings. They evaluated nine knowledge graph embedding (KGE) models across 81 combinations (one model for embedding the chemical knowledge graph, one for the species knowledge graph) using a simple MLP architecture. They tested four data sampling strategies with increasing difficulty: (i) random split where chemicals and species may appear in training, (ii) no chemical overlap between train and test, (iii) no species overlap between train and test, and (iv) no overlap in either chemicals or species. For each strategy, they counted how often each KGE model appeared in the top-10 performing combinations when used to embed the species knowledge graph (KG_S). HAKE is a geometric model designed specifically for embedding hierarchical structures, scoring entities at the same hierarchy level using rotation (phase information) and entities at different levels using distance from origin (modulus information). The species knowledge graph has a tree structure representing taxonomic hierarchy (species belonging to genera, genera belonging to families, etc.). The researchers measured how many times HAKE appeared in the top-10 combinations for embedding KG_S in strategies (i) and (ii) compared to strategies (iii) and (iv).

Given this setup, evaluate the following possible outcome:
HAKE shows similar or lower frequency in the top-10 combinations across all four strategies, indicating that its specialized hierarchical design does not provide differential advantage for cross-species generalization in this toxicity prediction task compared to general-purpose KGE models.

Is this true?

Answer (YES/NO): NO